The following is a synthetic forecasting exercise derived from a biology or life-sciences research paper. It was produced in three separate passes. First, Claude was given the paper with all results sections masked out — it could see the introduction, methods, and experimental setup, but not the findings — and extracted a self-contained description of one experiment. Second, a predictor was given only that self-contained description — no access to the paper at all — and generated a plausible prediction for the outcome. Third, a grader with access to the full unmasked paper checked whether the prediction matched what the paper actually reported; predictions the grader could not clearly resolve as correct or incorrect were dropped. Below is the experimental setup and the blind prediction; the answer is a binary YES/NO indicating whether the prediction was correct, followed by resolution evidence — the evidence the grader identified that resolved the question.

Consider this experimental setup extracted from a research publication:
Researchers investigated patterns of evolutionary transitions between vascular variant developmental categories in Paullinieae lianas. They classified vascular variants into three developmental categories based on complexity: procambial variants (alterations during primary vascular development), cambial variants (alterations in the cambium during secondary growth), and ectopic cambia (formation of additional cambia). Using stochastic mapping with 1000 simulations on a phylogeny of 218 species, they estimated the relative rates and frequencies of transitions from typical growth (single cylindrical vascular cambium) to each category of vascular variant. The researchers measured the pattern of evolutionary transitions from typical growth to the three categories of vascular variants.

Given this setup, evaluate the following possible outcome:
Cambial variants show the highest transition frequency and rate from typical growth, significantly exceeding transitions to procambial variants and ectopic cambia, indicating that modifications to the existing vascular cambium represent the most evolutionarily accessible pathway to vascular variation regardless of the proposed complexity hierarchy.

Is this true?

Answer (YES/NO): NO